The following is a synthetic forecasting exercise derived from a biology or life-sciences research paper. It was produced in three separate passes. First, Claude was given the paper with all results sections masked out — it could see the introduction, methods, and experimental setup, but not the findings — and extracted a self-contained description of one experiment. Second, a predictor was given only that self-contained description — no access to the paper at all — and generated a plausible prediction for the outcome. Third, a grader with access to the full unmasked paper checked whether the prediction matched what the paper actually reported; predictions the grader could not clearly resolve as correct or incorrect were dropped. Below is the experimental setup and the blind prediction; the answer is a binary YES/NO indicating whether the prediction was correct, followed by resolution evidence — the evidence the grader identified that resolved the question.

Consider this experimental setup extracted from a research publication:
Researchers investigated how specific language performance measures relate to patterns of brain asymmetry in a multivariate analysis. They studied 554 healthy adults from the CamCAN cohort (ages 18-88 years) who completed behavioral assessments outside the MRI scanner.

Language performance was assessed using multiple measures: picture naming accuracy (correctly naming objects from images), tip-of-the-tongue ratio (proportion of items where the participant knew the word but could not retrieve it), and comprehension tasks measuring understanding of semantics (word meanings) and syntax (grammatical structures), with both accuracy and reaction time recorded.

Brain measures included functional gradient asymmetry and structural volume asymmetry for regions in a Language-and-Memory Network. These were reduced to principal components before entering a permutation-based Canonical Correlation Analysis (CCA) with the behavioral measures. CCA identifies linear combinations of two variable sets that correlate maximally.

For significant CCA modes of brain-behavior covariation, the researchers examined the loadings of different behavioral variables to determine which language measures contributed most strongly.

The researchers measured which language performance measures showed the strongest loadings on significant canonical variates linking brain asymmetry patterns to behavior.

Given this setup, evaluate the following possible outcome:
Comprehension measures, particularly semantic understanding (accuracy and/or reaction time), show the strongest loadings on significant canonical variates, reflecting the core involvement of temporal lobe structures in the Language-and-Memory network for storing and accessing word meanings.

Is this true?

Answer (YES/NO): NO